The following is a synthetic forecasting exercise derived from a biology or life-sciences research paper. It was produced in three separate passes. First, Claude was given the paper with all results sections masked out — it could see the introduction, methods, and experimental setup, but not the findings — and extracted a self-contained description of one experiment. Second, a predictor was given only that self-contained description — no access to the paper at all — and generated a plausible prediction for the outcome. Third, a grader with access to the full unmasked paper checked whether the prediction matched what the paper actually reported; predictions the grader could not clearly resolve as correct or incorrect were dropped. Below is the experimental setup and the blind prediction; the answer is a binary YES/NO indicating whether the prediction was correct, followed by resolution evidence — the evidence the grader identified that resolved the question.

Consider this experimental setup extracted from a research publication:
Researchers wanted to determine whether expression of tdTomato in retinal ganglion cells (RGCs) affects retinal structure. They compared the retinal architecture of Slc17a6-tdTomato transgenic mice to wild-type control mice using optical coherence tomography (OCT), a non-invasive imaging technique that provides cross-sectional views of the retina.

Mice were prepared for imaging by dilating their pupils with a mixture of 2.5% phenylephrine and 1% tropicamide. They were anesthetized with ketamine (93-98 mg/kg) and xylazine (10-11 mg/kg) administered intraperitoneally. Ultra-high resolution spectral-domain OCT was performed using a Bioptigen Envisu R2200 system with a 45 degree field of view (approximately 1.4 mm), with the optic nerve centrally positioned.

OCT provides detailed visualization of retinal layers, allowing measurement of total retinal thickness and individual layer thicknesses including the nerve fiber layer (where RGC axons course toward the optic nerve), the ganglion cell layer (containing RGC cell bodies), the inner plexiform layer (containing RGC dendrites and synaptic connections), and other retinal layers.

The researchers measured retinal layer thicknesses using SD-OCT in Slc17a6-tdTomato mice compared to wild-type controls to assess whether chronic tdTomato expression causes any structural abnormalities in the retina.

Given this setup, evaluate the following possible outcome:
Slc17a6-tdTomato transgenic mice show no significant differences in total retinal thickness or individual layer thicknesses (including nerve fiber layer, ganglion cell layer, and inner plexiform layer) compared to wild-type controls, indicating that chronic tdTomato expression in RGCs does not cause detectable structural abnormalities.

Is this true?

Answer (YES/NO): NO